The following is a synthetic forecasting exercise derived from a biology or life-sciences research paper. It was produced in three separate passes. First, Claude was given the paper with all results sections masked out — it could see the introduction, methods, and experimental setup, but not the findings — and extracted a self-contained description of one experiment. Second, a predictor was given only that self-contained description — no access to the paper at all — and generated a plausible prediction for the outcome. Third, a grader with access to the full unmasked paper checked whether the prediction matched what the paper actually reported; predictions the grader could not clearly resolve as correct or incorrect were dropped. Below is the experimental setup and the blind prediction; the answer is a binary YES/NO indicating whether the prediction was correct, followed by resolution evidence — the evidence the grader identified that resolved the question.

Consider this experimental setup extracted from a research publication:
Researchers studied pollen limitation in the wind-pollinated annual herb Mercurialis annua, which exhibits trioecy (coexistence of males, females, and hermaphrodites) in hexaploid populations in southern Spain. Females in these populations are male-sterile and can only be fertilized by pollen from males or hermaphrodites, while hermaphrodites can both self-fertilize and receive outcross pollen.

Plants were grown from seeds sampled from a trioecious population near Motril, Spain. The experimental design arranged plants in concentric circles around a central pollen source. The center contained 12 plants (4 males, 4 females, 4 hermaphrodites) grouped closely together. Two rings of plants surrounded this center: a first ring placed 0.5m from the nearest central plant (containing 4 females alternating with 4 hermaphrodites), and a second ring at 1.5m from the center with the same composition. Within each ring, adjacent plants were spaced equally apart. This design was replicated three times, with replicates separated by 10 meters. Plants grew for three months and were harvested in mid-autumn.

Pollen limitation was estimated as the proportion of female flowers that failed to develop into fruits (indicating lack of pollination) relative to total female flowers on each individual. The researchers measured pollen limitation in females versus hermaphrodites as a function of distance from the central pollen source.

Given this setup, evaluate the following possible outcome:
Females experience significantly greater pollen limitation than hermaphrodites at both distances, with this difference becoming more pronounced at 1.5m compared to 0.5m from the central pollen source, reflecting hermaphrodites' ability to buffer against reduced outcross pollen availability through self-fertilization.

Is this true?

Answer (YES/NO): NO